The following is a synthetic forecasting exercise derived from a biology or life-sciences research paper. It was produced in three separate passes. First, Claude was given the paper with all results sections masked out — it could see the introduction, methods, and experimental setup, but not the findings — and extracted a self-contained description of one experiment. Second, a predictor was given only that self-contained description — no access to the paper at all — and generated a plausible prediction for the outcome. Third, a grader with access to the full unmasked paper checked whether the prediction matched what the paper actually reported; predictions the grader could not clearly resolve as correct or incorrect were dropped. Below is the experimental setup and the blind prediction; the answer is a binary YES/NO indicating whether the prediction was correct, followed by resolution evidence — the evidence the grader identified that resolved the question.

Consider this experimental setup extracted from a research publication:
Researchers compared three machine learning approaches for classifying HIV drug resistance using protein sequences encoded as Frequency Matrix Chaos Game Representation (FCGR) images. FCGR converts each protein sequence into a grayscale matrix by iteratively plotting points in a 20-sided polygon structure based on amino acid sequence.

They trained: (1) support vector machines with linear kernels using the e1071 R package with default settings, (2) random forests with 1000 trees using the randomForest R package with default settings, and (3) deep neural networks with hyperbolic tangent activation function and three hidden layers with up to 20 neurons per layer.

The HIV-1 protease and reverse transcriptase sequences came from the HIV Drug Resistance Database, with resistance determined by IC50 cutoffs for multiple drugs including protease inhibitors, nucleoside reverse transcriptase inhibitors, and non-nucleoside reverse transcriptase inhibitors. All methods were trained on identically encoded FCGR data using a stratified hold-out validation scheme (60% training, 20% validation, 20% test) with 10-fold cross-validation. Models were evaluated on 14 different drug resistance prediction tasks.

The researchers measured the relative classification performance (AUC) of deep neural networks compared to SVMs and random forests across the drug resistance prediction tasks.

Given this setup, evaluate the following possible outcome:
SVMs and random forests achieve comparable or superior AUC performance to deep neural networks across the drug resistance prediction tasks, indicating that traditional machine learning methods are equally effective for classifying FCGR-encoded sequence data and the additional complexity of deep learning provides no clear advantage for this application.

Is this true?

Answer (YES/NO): NO